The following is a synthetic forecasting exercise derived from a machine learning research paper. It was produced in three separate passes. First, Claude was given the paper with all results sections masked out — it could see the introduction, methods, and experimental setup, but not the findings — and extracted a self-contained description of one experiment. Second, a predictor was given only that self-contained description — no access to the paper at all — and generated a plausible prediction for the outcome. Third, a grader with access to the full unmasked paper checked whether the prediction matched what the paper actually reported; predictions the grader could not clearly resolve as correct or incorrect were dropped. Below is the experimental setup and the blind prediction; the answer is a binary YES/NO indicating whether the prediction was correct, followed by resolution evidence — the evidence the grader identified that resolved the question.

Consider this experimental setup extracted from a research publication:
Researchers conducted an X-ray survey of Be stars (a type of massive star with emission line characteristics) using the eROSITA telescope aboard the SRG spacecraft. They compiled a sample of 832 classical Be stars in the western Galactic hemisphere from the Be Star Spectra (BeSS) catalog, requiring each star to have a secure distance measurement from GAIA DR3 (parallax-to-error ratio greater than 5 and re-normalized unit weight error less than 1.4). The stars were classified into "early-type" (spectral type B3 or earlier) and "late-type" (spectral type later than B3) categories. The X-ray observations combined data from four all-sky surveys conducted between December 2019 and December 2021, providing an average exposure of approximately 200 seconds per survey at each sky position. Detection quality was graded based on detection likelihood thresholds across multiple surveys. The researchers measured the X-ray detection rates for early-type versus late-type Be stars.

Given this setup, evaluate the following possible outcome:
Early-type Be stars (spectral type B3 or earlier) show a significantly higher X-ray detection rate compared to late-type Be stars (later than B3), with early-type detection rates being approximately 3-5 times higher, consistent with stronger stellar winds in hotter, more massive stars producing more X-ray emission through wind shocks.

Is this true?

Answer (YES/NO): NO